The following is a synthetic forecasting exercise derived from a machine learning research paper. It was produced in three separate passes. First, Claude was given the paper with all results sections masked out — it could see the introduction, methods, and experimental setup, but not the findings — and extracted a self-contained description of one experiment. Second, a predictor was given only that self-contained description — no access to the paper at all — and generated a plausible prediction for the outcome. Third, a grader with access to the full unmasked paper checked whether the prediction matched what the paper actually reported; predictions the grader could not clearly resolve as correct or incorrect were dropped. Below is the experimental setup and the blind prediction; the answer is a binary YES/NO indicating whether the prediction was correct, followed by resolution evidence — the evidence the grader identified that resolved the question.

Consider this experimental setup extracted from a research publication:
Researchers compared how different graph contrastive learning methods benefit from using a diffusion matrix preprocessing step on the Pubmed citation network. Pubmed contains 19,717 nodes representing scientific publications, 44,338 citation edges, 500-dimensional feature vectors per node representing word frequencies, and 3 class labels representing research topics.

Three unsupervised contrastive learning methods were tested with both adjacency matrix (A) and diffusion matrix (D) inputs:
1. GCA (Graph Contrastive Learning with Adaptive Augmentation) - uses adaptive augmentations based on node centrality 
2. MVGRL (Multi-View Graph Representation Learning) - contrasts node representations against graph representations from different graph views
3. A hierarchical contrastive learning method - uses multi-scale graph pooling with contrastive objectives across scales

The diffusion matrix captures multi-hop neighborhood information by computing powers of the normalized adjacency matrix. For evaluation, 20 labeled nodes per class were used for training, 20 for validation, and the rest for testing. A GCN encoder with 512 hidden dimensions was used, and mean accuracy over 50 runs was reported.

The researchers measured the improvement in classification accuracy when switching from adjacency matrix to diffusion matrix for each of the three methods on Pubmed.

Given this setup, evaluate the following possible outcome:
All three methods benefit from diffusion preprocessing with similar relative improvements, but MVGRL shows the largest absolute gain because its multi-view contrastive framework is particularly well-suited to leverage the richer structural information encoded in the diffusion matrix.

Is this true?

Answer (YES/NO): NO